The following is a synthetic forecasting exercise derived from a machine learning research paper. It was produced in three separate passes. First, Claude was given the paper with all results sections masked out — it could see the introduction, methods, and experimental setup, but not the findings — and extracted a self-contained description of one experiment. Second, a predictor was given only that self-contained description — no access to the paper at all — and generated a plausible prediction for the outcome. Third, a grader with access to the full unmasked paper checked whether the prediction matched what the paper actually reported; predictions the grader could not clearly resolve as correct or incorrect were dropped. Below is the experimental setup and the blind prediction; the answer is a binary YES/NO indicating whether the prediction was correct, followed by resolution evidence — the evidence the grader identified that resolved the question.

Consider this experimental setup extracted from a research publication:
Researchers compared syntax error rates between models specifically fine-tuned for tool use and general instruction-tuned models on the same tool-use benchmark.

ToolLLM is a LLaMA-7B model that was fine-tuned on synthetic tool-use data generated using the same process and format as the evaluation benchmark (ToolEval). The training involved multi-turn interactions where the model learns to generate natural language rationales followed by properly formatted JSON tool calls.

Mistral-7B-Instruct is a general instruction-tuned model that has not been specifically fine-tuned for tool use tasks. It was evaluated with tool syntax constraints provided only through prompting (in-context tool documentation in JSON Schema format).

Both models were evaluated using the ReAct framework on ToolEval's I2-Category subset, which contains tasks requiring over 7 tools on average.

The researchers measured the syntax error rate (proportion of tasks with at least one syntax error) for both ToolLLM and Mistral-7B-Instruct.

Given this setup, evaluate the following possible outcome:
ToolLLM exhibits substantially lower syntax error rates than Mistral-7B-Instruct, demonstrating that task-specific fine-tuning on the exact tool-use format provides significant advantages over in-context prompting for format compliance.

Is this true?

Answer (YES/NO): YES